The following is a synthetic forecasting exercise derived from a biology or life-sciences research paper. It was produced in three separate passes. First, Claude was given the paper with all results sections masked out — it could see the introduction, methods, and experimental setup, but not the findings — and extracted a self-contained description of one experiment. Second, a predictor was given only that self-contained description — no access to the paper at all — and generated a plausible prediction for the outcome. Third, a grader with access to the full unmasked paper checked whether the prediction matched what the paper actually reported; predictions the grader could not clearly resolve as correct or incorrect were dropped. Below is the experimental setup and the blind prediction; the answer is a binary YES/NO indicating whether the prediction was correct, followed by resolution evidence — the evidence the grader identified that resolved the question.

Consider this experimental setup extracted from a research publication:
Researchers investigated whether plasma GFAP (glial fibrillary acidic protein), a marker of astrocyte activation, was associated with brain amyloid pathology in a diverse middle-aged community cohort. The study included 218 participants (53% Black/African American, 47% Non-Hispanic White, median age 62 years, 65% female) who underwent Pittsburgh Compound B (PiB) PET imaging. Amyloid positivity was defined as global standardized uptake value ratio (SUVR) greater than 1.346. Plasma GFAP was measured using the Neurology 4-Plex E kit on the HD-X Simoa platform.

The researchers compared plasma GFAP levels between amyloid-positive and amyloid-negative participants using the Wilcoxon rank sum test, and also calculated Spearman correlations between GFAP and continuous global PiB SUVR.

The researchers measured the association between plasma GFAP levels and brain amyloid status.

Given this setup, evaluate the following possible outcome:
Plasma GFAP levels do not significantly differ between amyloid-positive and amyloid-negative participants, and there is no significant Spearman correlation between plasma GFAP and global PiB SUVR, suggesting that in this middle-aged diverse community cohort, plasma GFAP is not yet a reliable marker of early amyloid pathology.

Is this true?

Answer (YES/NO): NO